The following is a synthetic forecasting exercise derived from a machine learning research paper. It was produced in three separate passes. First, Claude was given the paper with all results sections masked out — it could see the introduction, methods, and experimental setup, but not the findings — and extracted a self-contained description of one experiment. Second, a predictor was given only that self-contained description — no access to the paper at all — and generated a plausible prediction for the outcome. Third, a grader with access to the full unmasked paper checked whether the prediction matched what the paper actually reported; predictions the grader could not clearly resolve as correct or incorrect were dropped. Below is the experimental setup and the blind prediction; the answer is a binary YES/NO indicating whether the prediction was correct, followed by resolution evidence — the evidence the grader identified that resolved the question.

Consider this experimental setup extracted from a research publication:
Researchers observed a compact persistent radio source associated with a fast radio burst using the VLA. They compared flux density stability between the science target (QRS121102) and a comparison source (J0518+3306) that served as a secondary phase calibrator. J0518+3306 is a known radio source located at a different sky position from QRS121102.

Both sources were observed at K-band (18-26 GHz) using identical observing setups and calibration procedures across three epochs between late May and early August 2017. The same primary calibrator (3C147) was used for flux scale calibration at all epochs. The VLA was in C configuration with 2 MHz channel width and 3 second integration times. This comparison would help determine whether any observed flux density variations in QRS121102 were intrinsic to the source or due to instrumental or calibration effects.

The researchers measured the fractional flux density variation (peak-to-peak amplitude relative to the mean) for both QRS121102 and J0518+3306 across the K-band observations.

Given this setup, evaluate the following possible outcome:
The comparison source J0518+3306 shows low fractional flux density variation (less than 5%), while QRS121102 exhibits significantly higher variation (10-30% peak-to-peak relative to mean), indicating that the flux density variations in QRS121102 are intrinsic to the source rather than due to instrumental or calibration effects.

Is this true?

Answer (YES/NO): NO